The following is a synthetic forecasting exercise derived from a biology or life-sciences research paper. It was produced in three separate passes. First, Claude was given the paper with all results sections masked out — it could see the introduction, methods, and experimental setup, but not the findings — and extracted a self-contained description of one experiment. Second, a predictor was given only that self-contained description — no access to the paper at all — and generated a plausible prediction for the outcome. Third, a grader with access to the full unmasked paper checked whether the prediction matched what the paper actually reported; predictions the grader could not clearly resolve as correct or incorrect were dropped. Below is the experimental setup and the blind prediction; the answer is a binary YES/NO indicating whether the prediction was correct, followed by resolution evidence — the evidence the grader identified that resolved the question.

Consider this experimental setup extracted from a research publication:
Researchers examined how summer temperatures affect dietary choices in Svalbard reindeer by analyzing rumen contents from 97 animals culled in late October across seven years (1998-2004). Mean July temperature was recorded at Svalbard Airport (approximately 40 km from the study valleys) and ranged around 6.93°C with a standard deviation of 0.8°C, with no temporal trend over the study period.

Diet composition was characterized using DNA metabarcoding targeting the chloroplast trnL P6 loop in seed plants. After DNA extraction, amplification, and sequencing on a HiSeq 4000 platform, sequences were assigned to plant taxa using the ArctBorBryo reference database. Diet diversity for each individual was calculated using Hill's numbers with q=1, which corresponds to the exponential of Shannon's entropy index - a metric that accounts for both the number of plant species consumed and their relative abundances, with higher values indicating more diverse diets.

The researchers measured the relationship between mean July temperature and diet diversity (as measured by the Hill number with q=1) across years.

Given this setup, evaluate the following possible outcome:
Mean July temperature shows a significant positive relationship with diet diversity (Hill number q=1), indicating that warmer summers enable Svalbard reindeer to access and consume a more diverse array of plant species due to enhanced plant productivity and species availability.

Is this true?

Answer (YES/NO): YES